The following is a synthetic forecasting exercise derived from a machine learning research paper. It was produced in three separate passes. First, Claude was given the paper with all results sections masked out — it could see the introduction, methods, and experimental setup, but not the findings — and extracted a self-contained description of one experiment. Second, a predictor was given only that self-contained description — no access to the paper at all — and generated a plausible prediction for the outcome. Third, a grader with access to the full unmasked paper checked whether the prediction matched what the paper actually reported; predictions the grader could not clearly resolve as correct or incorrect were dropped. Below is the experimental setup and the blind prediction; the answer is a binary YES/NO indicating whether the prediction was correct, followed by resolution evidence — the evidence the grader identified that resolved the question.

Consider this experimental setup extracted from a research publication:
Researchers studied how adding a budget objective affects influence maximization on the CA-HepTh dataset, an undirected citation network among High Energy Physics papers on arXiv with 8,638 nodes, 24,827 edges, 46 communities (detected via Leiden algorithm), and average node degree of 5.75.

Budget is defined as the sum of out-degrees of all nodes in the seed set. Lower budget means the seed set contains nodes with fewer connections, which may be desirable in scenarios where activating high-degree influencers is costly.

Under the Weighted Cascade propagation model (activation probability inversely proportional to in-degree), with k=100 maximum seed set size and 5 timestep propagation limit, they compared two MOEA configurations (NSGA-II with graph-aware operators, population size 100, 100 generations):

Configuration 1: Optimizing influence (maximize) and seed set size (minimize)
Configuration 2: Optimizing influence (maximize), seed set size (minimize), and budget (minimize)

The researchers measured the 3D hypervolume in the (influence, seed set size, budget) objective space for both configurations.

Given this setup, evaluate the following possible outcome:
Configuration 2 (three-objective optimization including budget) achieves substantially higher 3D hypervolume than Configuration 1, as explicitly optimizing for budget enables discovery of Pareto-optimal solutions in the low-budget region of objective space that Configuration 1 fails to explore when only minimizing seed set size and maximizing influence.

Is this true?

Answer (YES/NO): NO